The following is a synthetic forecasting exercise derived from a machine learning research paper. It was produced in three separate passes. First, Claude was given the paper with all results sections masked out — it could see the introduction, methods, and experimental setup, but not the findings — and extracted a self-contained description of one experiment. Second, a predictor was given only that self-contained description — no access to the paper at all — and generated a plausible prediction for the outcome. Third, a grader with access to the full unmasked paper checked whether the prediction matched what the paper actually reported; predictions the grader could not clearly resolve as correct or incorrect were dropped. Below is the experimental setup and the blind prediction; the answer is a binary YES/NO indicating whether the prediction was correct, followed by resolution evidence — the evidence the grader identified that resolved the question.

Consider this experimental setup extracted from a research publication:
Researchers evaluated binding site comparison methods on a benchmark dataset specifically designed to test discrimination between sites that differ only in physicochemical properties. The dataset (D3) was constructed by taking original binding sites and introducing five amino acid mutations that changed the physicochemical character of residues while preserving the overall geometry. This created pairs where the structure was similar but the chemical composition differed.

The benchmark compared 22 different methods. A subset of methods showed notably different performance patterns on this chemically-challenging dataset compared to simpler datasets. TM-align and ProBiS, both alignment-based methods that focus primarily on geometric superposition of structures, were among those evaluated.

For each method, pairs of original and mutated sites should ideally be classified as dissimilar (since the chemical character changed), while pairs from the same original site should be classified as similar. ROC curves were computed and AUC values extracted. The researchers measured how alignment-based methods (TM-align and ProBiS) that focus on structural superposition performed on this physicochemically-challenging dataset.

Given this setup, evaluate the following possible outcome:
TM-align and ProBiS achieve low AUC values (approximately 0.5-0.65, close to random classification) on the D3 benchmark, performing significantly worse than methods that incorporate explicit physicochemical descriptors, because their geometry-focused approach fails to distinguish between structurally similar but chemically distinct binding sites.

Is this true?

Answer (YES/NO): YES